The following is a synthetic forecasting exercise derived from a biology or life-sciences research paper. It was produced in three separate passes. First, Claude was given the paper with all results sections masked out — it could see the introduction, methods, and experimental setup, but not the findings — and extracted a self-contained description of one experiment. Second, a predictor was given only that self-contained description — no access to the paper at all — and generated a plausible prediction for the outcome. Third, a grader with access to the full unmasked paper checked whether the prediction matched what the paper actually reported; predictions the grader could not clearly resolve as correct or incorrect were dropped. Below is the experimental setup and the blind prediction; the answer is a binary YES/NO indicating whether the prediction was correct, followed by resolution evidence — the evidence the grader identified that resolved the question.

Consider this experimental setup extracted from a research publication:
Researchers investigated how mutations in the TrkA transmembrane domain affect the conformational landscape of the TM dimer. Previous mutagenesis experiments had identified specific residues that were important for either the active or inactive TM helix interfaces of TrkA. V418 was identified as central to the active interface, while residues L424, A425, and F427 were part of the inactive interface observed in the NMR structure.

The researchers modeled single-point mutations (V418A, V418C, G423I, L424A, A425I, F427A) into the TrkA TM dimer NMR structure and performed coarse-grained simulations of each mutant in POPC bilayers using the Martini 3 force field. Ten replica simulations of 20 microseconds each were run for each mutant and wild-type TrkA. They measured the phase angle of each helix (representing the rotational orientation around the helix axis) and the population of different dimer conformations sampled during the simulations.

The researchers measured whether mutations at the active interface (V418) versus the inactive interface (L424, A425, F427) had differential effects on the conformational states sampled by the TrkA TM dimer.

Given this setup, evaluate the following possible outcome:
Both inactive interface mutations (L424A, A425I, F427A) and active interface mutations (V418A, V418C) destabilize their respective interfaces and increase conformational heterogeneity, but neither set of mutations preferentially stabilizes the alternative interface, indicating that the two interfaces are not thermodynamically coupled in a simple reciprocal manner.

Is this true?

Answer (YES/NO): NO